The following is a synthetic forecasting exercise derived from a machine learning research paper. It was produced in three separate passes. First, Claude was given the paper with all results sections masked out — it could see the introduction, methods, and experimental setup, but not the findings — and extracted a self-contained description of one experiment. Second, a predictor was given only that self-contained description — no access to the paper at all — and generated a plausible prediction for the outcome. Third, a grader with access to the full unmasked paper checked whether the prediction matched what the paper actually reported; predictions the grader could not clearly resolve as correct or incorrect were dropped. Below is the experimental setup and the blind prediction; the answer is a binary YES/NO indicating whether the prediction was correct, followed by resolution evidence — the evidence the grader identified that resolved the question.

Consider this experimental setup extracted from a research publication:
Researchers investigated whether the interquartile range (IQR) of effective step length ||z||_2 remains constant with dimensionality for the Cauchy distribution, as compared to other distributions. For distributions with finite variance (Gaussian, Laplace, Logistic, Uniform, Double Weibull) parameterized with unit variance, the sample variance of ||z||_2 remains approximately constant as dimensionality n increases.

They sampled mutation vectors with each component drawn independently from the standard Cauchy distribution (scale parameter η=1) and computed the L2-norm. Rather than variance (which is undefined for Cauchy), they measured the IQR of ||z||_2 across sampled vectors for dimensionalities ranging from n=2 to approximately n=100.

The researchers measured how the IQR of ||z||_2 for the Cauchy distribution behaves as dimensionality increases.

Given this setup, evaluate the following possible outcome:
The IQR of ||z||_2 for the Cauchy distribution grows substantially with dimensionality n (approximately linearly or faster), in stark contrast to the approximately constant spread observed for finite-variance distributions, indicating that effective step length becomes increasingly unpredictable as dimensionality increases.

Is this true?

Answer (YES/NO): YES